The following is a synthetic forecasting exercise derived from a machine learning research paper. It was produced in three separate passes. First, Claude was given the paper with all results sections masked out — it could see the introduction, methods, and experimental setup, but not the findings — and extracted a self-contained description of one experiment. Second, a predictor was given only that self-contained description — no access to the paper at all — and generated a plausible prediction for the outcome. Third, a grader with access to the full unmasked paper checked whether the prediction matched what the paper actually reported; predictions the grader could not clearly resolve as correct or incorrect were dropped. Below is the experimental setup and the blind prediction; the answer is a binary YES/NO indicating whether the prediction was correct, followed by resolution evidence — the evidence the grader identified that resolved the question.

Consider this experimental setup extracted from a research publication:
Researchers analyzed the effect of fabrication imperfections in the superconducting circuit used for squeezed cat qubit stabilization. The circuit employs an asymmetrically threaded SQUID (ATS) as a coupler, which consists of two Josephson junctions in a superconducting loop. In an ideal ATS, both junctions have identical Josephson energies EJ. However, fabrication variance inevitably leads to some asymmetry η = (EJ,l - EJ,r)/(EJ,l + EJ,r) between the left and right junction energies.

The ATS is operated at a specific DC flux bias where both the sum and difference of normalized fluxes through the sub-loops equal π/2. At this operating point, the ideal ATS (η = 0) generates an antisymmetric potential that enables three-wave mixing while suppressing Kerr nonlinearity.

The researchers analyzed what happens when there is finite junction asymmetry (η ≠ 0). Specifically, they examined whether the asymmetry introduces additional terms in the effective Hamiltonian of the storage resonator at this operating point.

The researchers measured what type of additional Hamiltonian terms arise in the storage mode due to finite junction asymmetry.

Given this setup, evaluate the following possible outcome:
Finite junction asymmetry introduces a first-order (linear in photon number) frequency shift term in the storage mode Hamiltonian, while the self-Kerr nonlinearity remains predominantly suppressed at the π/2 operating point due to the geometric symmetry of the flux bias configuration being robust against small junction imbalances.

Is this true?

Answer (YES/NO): NO